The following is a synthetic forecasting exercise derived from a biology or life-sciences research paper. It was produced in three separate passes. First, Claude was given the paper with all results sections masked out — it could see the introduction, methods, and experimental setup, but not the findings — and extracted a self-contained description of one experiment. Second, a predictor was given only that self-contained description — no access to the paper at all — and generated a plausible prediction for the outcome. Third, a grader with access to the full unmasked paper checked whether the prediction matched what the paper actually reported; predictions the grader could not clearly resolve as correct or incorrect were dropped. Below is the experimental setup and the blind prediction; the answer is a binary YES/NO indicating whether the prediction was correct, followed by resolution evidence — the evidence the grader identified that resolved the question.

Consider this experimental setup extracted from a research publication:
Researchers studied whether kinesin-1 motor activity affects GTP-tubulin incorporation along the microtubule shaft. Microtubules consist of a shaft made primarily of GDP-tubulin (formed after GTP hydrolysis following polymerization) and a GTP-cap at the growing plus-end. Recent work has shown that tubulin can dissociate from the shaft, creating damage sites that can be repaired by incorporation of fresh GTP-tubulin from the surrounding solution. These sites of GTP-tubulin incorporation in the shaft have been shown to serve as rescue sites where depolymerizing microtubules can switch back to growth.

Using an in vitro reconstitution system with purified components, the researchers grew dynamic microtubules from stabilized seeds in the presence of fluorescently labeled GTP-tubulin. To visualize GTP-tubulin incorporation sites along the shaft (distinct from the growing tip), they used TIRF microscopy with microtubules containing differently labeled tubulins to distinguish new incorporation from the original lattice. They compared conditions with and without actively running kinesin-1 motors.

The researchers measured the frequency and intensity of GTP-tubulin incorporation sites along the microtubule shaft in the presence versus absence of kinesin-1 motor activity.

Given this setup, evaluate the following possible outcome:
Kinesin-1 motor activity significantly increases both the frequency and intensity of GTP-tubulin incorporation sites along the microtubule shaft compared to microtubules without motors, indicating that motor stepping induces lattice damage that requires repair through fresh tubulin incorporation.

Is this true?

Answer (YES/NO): NO